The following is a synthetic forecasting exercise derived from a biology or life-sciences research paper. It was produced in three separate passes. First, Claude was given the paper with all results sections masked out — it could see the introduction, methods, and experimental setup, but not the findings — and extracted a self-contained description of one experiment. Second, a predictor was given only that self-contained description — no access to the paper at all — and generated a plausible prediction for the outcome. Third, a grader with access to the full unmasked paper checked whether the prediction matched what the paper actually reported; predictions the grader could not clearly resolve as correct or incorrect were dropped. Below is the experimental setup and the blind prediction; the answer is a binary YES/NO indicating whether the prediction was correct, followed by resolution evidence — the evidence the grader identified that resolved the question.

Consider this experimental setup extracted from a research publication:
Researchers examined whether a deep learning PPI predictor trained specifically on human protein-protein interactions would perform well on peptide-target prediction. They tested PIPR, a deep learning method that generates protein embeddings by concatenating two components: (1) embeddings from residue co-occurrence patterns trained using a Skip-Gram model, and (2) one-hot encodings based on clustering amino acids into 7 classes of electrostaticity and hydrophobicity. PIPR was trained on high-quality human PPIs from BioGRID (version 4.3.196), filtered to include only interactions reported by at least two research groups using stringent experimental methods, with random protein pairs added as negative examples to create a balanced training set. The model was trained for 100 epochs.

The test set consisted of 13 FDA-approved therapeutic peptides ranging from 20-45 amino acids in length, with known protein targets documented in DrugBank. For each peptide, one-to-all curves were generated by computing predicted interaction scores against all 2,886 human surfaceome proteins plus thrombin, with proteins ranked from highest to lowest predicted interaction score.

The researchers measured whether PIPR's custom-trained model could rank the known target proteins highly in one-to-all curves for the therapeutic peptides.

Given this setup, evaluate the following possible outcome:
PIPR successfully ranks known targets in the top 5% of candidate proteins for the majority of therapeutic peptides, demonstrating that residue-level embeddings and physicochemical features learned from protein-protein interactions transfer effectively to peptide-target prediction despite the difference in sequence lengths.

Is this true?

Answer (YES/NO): NO